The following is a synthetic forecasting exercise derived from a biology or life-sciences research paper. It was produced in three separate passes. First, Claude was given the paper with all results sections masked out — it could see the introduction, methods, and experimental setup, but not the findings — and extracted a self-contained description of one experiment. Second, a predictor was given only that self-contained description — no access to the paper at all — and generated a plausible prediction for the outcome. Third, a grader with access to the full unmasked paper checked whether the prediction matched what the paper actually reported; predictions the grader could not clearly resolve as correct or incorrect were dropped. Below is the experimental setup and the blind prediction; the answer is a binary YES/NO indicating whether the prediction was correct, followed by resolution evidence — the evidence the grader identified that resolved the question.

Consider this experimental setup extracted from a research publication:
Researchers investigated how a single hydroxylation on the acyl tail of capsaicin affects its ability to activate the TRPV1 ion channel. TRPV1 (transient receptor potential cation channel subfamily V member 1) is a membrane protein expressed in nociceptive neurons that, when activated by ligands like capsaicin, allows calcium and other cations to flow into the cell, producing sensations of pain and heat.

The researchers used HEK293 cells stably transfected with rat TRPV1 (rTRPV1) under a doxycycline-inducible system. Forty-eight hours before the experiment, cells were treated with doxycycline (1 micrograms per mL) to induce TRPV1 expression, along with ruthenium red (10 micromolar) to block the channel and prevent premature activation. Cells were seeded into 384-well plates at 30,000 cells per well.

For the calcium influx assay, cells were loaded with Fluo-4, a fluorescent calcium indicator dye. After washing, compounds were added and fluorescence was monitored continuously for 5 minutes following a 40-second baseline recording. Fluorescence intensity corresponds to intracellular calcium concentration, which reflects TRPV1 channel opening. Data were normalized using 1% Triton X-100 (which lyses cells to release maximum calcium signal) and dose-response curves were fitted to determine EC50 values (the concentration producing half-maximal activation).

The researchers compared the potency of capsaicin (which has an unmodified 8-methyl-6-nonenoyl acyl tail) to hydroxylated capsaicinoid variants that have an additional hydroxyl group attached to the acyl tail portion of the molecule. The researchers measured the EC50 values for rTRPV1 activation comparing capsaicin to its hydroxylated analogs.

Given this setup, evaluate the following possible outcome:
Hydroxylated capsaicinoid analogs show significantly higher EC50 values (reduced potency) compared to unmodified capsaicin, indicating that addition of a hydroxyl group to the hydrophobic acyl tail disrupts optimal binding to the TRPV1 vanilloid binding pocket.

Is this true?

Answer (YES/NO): YES